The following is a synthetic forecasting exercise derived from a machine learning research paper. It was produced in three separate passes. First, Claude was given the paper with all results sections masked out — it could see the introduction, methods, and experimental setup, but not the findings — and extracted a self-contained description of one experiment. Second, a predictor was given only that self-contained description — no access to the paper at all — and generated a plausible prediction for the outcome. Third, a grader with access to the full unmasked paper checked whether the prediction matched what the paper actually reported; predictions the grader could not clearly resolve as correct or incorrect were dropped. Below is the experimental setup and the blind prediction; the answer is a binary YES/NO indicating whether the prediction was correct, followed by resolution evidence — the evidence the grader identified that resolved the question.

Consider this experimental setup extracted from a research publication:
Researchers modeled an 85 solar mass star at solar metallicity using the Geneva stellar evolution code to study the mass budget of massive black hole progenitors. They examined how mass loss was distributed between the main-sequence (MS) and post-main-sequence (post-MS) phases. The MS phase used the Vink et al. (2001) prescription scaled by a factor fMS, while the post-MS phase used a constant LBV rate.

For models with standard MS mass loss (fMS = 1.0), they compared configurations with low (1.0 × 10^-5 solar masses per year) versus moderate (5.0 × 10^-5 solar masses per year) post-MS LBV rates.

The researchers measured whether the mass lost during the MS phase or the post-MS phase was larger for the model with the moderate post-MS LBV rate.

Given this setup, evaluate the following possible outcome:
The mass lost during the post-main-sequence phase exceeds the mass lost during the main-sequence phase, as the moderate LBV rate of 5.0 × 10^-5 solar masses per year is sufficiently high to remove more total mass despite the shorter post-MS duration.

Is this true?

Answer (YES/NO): NO